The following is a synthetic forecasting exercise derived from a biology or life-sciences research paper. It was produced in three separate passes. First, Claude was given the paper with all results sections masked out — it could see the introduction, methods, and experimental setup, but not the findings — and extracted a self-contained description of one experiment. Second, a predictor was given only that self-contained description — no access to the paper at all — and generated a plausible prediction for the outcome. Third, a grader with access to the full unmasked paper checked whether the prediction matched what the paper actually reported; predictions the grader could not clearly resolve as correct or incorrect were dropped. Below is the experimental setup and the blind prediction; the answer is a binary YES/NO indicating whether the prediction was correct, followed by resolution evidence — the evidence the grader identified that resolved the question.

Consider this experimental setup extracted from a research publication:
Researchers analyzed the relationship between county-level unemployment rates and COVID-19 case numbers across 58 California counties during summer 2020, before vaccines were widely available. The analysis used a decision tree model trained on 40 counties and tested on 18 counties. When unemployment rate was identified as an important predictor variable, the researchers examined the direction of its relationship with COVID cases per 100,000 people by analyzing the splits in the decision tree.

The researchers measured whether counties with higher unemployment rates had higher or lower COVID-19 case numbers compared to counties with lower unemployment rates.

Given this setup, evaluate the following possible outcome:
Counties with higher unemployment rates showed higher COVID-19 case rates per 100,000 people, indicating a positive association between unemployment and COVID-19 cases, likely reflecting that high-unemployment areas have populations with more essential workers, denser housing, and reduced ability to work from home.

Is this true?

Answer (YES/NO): YES